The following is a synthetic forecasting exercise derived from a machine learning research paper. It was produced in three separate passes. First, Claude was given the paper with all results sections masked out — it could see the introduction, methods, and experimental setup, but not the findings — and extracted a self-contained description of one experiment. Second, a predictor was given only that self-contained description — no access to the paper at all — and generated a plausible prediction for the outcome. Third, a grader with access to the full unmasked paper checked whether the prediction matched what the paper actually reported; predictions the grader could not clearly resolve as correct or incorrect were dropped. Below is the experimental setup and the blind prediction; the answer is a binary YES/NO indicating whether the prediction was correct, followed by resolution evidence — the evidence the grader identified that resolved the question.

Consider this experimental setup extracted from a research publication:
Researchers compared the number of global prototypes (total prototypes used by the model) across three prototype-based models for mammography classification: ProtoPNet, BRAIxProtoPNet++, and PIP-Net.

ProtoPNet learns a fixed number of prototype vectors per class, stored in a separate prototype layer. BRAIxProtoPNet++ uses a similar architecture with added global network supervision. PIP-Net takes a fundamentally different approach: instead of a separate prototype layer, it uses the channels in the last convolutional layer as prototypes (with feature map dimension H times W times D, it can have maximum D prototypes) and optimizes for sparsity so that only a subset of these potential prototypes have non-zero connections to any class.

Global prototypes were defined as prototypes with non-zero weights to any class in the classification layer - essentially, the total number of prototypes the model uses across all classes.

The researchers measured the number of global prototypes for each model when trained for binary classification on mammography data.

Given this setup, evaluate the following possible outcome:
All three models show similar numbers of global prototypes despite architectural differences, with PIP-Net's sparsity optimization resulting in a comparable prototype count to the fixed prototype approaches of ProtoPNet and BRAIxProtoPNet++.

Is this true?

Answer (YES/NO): NO